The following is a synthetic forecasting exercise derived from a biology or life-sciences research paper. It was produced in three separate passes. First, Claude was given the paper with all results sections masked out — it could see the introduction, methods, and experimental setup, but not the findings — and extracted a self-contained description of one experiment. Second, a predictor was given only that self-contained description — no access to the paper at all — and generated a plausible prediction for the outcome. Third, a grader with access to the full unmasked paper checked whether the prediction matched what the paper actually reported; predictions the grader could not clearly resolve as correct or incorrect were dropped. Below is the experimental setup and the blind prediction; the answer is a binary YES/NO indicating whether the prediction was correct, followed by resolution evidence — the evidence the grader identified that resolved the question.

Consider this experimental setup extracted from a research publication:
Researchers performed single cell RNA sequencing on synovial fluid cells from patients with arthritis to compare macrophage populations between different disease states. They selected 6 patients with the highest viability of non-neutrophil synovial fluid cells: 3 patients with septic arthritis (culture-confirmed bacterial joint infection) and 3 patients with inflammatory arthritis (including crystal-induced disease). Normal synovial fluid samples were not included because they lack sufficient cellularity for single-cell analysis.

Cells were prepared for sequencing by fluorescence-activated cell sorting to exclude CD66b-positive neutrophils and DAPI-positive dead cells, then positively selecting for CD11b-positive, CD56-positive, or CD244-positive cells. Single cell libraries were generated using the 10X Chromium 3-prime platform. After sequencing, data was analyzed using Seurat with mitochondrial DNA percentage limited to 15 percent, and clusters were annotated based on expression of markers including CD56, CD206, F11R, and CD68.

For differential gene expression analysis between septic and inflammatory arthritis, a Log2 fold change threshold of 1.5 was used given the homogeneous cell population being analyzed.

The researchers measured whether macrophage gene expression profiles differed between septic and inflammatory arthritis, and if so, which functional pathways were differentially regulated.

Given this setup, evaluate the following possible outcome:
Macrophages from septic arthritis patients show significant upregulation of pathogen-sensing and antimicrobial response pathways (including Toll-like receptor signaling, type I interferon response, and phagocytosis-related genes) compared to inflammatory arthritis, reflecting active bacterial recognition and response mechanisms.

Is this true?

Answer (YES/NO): NO